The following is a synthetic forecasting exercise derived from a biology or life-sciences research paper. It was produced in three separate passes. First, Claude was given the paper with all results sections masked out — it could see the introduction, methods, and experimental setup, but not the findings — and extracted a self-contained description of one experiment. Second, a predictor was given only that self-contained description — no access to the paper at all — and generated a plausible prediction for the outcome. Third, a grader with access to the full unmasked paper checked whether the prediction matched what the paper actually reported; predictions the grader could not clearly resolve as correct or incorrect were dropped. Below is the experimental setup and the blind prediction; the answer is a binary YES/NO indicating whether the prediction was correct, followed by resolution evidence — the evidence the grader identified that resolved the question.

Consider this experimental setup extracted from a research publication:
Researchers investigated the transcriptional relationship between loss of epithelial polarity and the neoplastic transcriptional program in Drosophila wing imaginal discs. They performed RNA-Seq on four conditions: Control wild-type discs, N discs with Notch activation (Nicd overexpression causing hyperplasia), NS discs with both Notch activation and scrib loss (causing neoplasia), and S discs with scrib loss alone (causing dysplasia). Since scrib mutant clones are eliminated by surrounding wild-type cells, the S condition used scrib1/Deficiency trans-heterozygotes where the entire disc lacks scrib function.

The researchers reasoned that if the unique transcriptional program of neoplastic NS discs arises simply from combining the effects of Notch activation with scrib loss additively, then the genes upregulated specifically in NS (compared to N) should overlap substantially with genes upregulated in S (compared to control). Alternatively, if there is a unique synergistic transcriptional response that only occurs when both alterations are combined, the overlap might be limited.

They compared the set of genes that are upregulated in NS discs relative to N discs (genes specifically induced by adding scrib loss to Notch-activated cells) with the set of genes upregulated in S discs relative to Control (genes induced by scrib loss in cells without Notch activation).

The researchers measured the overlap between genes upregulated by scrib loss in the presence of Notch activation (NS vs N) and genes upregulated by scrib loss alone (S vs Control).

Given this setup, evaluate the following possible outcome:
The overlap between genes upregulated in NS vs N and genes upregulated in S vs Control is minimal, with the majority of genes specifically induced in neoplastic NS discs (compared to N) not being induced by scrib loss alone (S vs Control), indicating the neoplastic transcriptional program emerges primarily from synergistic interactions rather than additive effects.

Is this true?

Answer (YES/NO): YES